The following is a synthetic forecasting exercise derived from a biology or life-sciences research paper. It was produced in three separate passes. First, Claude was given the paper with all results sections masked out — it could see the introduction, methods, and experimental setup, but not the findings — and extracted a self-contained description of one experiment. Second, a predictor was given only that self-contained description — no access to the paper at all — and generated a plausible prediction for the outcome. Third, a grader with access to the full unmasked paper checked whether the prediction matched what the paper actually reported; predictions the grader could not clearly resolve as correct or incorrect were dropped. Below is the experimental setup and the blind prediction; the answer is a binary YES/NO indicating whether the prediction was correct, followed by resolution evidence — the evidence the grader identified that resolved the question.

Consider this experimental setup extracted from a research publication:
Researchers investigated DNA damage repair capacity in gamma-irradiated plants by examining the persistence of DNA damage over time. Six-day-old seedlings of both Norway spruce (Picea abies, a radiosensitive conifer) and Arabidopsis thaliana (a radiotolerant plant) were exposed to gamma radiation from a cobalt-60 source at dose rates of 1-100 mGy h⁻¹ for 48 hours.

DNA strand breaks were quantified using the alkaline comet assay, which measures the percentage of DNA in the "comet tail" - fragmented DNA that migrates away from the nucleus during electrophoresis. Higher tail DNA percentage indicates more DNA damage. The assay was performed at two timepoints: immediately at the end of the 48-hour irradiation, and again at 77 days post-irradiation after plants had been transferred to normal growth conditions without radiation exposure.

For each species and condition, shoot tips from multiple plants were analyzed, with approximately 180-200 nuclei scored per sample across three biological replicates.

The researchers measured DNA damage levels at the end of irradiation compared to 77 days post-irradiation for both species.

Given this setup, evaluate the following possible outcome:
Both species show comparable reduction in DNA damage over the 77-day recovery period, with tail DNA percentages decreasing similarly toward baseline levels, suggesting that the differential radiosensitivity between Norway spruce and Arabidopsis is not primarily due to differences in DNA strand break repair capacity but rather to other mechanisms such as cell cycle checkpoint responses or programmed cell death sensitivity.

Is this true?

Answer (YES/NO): NO